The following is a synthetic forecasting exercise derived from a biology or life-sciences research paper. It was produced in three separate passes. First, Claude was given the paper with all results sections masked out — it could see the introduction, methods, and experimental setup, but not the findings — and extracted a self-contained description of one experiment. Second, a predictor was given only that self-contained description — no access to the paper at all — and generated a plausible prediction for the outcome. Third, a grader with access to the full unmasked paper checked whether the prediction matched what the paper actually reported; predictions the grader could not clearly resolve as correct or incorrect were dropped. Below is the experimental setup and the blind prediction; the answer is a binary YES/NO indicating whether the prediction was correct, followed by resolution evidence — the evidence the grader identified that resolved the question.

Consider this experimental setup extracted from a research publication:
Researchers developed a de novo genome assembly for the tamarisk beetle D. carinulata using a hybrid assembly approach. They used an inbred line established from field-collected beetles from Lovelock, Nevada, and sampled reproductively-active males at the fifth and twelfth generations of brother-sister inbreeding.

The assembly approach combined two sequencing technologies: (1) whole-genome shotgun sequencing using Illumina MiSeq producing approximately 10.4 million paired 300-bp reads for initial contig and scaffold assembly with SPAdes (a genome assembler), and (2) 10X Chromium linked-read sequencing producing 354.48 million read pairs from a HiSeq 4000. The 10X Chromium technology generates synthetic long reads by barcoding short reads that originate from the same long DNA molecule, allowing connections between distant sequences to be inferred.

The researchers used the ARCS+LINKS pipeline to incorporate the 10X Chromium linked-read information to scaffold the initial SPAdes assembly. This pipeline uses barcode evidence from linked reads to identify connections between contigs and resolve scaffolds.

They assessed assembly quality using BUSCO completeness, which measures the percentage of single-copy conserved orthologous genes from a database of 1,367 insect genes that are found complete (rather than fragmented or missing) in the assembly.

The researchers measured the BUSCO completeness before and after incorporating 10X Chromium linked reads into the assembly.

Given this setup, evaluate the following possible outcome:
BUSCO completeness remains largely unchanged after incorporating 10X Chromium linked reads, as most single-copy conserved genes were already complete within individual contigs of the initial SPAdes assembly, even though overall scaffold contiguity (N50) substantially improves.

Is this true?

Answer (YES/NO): NO